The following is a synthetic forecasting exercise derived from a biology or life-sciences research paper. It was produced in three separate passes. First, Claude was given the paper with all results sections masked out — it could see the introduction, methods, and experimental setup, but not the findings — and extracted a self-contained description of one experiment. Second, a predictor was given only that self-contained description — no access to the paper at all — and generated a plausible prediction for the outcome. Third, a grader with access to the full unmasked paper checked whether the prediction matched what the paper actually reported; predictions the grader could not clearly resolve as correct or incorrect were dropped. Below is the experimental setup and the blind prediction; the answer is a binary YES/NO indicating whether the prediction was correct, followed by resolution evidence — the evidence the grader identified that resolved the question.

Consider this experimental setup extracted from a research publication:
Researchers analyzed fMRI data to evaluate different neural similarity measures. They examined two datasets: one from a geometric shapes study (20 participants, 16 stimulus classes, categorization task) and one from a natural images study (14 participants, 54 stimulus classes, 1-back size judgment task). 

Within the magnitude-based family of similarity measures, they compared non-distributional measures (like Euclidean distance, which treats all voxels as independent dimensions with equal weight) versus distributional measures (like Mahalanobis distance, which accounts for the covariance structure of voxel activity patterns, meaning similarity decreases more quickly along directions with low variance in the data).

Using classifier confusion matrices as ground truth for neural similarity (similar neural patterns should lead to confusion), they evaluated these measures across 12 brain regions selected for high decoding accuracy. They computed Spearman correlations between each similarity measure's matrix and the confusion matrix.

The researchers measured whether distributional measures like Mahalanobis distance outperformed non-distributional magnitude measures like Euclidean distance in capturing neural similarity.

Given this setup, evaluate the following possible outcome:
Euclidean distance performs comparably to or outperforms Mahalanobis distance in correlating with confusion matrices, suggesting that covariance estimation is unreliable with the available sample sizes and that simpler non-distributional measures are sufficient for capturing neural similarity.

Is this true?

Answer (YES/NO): NO